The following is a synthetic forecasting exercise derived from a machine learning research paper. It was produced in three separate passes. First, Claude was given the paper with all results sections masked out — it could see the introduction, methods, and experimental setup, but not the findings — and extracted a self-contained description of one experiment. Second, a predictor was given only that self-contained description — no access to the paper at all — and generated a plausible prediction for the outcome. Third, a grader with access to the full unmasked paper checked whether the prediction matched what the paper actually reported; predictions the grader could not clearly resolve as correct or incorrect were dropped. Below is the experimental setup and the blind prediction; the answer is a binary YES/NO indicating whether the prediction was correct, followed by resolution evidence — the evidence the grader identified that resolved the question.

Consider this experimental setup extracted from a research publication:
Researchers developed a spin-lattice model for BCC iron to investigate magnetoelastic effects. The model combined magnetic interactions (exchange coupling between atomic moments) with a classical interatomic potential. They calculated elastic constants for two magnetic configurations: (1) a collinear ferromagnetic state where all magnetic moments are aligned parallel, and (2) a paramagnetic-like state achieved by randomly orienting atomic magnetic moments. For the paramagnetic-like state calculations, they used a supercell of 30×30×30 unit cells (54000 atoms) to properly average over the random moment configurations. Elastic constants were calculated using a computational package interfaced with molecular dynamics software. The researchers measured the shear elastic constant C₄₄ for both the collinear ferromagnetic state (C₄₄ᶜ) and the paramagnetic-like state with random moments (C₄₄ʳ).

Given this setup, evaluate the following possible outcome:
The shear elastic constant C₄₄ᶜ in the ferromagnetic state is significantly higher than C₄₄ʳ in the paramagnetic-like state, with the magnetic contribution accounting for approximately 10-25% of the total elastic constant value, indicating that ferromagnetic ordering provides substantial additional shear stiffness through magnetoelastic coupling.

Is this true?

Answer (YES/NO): NO